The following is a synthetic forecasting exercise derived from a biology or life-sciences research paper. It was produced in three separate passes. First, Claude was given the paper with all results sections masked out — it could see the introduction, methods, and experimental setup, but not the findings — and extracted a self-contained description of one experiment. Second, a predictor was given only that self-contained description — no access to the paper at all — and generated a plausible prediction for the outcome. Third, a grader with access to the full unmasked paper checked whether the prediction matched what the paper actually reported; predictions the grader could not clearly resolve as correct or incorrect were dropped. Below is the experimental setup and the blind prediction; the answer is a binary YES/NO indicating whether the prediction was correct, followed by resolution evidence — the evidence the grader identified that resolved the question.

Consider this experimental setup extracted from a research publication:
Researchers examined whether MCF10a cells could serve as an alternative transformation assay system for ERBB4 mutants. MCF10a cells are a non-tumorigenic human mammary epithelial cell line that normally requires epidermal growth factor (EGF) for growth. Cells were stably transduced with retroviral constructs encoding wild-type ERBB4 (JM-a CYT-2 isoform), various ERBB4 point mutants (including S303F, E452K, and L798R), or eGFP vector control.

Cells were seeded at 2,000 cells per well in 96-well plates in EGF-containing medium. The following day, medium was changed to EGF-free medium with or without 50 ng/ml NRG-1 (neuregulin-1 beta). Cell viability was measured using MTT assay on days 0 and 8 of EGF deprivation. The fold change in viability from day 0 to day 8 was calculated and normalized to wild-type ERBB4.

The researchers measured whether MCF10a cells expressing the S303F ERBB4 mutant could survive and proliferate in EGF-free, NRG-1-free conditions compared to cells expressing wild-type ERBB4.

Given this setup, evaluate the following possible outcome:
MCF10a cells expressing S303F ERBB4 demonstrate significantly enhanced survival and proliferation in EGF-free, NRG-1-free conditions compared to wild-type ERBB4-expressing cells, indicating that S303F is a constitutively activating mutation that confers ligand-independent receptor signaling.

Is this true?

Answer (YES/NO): YES